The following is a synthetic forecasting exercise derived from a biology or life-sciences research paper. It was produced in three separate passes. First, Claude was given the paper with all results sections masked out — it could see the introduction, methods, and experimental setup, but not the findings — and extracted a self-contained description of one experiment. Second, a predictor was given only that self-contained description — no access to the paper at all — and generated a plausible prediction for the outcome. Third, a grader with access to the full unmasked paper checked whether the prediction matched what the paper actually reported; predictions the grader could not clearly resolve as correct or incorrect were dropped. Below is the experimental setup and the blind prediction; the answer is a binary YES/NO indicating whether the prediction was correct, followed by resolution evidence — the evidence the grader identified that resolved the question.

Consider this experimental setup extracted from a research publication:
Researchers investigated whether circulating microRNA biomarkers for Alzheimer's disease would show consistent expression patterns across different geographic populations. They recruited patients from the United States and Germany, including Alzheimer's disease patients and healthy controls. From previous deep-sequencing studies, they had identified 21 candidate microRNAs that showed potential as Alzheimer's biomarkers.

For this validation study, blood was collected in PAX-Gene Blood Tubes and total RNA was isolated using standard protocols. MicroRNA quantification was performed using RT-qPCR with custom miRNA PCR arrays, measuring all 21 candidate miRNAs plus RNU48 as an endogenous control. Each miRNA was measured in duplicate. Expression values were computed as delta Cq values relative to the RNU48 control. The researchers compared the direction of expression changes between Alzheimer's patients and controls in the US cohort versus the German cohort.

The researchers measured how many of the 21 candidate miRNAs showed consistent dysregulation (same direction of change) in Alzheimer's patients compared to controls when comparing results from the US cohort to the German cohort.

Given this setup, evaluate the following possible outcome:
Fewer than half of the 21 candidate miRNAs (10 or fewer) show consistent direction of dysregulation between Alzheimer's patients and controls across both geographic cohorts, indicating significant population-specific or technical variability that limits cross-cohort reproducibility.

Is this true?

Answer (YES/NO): NO